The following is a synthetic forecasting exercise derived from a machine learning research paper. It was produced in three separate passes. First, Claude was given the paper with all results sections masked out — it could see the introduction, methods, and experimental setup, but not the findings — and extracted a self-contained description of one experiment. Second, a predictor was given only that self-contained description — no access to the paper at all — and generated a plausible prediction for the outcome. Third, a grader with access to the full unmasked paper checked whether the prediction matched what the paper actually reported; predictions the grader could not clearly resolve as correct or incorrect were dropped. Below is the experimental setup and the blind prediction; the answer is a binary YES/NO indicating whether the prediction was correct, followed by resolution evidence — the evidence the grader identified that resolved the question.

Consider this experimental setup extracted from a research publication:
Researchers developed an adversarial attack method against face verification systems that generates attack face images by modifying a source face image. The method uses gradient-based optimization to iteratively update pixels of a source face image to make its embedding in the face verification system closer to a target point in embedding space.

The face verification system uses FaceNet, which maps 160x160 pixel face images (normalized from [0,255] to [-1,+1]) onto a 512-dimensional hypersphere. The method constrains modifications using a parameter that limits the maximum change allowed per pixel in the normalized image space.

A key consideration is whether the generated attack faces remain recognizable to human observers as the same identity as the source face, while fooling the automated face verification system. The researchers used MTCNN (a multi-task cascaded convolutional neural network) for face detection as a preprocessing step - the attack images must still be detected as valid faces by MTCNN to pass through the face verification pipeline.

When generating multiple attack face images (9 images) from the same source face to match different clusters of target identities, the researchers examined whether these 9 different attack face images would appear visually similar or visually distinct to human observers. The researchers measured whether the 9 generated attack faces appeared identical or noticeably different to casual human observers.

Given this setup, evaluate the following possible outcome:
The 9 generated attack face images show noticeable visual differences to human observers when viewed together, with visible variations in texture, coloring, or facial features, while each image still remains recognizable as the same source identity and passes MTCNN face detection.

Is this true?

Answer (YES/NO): NO